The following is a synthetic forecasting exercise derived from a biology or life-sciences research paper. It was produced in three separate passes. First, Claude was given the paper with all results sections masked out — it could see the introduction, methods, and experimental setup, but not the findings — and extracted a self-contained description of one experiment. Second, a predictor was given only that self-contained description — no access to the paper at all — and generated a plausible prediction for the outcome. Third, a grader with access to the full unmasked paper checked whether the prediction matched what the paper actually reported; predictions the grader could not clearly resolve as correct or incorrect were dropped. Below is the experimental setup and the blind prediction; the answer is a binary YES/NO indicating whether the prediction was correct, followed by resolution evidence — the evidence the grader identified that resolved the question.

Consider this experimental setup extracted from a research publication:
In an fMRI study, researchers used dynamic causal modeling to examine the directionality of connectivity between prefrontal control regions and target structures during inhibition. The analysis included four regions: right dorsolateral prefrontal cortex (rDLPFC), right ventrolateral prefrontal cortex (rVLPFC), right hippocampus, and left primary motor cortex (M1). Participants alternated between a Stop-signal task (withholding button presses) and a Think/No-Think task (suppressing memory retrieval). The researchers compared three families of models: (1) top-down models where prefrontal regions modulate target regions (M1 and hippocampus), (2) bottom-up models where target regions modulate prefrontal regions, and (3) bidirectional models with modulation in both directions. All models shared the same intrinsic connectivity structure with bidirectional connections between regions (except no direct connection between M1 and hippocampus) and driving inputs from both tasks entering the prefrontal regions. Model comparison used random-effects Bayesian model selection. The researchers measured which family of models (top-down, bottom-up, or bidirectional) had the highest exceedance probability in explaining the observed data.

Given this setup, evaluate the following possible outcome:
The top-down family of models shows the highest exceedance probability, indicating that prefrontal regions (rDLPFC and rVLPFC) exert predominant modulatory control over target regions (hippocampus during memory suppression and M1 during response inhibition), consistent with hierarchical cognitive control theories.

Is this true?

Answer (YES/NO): NO